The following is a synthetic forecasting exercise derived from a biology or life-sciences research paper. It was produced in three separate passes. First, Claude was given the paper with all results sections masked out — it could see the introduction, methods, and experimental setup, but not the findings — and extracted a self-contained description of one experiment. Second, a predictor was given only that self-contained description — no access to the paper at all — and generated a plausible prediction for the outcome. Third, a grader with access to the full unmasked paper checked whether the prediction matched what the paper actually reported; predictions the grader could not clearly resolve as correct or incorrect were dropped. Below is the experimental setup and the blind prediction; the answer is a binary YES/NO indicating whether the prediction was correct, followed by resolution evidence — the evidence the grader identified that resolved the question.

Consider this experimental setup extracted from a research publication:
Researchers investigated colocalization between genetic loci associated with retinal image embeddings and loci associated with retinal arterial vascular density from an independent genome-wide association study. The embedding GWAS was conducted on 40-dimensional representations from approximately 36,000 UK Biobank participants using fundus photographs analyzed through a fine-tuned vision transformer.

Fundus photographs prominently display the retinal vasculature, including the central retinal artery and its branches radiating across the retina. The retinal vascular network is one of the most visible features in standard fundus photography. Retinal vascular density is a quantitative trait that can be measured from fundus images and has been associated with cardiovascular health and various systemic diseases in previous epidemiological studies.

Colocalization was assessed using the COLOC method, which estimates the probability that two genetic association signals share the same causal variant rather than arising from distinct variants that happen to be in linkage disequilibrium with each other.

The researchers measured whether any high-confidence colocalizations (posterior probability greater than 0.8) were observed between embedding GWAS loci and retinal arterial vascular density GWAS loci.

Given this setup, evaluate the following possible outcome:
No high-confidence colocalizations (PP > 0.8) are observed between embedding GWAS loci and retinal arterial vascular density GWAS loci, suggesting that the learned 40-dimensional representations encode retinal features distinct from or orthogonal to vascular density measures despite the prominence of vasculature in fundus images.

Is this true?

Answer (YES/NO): NO